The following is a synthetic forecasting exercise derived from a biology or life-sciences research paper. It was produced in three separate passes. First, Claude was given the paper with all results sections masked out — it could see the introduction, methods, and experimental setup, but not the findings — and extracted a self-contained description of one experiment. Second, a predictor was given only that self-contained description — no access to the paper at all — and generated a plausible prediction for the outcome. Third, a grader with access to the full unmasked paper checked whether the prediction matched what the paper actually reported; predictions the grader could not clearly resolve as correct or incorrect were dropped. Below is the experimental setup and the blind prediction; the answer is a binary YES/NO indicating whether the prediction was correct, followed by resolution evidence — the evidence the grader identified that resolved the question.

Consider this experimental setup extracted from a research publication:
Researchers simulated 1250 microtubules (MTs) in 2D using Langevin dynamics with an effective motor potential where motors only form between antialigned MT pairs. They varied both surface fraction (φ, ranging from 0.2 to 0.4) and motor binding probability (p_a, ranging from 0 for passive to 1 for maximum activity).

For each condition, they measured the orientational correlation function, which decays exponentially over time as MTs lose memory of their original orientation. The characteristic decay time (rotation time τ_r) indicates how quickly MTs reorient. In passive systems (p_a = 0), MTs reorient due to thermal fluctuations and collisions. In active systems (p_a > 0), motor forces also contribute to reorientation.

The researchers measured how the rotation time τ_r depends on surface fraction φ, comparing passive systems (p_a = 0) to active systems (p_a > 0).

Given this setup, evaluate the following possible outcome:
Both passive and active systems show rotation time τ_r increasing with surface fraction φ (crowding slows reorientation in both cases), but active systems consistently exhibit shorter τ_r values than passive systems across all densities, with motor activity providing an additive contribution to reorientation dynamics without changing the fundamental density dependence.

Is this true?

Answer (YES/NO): YES